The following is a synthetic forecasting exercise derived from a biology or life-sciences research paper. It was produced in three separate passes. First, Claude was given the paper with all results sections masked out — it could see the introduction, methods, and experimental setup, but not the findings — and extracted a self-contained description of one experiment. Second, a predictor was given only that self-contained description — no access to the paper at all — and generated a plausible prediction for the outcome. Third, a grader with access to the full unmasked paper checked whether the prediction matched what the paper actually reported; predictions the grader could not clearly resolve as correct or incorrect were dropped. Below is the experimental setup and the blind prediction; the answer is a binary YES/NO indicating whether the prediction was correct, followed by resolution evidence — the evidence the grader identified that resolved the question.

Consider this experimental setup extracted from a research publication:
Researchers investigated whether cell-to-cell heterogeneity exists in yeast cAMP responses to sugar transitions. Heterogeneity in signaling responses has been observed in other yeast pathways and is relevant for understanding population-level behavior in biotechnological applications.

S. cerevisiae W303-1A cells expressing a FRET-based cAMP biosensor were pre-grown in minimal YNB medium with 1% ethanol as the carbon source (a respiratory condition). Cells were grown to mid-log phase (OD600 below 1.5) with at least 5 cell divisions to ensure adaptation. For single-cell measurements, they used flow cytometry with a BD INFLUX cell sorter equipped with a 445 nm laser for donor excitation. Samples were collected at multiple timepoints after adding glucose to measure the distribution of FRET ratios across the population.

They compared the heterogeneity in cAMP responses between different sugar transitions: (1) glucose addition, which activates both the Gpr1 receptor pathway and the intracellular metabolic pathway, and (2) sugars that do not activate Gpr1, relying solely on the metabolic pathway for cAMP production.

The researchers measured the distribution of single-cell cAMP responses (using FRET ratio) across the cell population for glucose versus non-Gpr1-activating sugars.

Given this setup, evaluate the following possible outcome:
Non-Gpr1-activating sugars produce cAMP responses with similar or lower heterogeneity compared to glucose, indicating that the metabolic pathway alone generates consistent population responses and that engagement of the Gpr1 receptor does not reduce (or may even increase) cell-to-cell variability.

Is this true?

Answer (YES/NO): NO